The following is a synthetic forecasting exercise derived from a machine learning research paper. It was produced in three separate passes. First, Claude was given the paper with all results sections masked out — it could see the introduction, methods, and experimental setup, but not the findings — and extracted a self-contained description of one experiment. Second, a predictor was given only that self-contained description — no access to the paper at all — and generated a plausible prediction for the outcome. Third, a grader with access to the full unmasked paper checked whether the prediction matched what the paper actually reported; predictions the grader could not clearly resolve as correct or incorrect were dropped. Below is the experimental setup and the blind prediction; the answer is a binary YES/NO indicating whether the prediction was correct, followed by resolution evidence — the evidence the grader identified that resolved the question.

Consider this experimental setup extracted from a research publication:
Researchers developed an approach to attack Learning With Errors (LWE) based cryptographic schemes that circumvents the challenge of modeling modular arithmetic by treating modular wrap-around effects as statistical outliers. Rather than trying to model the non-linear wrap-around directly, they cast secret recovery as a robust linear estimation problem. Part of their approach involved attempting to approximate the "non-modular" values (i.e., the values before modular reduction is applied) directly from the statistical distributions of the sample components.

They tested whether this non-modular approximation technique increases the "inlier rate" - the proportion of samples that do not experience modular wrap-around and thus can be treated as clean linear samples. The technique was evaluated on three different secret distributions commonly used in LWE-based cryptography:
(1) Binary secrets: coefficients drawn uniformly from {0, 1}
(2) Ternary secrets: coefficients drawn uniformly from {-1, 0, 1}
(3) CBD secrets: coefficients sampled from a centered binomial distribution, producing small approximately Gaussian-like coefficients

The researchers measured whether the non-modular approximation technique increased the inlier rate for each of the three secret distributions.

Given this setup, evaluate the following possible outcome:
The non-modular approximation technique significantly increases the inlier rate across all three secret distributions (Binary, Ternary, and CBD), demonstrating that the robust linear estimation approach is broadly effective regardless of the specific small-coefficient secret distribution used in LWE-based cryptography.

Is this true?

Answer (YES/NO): NO